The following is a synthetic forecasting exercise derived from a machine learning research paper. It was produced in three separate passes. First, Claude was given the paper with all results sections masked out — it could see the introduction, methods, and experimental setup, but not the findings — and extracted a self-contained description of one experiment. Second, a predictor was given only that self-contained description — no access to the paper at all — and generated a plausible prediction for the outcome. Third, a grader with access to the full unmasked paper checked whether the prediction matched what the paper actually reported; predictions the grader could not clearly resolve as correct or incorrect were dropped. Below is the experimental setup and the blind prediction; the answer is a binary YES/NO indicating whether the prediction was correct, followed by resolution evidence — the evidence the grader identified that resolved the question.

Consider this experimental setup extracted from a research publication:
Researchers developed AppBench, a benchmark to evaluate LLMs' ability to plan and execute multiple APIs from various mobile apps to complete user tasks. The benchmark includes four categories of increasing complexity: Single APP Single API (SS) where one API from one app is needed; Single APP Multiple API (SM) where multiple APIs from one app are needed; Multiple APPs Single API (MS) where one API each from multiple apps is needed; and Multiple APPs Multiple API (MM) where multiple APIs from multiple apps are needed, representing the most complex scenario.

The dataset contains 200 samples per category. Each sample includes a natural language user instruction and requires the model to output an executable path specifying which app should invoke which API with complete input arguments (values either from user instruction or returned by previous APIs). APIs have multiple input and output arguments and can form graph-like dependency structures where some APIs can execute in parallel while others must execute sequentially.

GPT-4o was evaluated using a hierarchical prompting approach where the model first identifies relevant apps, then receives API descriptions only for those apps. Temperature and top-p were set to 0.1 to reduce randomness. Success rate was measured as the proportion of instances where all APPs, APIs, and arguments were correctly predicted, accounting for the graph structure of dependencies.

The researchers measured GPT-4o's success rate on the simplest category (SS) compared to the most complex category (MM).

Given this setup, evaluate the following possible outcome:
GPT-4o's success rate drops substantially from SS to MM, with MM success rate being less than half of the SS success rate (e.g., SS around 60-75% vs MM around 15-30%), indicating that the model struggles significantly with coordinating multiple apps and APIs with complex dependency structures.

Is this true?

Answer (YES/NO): NO